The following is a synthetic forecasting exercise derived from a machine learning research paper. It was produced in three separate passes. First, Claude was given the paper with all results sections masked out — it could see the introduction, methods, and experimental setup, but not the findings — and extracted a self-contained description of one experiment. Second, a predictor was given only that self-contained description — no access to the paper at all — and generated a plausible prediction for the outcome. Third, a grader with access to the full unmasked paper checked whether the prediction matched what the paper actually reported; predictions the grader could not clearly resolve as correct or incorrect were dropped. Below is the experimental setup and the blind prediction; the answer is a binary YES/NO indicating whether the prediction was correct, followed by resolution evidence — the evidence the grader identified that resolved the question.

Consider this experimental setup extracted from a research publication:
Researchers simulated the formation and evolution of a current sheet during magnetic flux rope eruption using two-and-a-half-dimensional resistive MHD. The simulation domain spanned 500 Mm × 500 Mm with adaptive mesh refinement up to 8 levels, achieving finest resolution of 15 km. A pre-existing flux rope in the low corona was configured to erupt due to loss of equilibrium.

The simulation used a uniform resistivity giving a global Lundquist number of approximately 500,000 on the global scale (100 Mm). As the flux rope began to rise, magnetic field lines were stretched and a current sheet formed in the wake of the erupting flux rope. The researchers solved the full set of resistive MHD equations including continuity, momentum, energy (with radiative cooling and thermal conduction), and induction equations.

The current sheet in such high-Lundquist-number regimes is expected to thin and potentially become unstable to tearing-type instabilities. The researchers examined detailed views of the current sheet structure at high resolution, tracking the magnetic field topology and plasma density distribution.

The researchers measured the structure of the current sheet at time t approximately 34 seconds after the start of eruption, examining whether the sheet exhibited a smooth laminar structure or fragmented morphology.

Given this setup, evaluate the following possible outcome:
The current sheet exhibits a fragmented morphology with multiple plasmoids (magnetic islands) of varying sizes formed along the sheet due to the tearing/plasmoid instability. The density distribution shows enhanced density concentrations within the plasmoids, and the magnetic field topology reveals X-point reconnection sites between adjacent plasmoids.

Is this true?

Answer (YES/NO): NO